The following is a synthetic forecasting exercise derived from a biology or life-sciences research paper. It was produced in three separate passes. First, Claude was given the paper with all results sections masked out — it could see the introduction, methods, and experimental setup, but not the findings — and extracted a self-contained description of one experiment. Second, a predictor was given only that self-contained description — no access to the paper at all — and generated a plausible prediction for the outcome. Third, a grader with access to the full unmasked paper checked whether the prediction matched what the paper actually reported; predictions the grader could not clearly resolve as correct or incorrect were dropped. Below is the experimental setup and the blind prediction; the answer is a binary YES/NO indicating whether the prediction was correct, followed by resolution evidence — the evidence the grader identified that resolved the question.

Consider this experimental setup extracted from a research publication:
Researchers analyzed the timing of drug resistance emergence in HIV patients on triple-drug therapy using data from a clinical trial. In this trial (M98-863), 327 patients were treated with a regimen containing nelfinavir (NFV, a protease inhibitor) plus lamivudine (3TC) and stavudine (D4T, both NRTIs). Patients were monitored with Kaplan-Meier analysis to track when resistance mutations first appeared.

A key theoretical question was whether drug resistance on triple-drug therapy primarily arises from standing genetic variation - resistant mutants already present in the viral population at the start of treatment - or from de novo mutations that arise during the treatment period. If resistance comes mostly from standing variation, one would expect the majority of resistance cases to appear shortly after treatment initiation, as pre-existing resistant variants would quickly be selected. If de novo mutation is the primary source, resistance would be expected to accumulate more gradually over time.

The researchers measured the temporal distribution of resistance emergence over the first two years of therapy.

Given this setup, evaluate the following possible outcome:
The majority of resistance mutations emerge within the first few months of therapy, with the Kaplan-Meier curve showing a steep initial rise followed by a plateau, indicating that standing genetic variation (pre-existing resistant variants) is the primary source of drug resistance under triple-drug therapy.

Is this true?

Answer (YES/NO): NO